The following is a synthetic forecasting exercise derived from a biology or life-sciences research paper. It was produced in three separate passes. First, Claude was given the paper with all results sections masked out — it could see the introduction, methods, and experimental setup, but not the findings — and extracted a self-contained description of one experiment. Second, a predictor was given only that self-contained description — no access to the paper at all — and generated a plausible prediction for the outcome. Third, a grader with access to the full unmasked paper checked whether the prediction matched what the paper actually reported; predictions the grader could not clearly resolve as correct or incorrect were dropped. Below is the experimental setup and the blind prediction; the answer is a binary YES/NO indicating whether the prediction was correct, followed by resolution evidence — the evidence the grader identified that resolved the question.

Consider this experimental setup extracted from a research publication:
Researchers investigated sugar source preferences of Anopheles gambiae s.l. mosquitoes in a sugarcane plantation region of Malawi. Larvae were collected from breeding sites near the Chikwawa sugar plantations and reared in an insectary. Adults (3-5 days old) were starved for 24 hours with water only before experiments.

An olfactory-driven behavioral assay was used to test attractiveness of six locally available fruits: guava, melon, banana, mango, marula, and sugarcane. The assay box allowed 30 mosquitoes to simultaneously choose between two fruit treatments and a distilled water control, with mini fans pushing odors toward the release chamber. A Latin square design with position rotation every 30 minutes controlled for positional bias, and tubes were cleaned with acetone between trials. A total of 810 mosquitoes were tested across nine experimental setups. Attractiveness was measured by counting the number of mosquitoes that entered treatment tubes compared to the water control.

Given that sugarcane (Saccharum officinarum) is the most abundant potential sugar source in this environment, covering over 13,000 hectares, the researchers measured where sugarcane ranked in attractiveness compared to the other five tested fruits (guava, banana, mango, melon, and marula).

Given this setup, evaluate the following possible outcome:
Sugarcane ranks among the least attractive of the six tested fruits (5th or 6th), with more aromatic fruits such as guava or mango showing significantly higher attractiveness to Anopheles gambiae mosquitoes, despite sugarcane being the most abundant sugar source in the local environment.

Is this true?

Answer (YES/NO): YES